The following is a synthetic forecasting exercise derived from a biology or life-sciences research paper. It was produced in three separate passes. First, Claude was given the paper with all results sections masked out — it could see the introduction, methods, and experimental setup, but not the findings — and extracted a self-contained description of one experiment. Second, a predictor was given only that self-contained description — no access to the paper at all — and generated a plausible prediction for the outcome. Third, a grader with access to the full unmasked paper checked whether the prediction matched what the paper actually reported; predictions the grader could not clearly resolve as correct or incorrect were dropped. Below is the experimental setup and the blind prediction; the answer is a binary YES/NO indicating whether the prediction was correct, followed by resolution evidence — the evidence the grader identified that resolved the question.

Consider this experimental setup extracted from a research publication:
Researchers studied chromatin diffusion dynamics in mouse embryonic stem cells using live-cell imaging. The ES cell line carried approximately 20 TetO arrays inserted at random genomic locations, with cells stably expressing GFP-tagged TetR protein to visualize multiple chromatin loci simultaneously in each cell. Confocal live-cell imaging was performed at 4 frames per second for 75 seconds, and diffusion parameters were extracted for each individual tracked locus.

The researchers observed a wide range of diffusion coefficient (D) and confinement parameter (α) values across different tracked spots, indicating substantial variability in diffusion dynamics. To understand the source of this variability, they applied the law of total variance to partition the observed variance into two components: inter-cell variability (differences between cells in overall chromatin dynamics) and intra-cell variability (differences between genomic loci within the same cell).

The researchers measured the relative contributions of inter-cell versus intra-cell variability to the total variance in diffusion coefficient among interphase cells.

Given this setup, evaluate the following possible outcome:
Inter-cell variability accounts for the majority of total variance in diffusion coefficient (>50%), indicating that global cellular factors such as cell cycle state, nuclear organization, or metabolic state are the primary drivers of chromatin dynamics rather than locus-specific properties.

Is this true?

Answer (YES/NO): NO